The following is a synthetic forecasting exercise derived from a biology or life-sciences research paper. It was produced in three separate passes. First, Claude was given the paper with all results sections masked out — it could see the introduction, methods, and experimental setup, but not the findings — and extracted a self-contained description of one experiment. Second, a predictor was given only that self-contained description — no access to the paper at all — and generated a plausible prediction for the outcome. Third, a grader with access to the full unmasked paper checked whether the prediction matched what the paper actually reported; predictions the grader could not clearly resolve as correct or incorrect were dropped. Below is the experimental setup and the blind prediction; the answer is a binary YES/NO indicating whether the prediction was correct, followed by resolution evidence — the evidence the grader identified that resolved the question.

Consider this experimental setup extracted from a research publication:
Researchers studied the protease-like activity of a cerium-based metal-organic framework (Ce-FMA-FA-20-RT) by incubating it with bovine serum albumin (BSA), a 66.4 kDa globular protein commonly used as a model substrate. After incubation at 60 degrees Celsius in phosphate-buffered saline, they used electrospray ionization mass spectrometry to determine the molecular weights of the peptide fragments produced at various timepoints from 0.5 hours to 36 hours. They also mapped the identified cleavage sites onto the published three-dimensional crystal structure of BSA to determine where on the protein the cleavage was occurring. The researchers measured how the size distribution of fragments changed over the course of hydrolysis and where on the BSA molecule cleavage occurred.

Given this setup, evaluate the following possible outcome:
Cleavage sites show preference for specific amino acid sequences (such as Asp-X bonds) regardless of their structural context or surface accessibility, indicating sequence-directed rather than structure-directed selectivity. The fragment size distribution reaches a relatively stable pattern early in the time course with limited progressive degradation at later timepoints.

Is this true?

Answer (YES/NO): NO